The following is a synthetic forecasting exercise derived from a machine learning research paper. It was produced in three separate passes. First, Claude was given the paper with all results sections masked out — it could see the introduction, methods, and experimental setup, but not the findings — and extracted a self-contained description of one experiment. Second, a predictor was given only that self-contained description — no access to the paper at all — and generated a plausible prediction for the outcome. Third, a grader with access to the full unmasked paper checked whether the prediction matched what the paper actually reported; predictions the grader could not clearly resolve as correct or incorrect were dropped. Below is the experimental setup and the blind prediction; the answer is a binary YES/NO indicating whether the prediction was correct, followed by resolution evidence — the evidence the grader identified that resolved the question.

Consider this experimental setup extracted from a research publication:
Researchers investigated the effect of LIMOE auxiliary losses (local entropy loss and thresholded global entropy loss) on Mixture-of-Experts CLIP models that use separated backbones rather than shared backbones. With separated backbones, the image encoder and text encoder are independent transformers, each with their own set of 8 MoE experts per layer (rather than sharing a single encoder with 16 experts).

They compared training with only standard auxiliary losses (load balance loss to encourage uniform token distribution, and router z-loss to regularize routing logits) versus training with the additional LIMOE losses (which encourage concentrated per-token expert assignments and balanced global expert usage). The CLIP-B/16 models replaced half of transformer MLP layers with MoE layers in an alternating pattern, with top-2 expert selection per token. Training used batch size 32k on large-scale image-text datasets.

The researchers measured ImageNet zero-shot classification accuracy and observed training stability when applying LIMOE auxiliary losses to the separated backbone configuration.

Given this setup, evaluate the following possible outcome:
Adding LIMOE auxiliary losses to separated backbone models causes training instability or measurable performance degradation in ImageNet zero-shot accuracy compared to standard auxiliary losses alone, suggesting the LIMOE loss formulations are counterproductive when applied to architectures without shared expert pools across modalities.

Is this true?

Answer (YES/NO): YES